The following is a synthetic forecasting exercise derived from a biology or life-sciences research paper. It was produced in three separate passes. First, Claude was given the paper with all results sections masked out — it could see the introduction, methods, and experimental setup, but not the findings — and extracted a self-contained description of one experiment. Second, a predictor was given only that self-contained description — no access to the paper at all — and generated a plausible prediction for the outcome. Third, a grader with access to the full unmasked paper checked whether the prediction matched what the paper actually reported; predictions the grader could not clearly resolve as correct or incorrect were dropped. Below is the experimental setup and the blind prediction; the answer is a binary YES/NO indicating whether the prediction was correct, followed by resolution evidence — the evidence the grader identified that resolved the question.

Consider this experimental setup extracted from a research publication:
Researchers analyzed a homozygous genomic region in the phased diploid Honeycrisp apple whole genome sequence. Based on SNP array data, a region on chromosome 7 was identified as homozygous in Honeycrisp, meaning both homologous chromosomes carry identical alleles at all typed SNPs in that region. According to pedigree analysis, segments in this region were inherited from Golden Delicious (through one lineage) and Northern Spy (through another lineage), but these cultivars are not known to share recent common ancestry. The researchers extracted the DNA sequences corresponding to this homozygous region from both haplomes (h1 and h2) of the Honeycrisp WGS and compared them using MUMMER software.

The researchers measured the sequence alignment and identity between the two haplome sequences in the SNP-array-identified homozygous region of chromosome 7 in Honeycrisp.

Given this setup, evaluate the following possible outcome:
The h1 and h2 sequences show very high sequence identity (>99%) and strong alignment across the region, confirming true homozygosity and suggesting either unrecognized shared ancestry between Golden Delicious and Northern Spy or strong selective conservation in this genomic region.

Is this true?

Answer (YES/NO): NO